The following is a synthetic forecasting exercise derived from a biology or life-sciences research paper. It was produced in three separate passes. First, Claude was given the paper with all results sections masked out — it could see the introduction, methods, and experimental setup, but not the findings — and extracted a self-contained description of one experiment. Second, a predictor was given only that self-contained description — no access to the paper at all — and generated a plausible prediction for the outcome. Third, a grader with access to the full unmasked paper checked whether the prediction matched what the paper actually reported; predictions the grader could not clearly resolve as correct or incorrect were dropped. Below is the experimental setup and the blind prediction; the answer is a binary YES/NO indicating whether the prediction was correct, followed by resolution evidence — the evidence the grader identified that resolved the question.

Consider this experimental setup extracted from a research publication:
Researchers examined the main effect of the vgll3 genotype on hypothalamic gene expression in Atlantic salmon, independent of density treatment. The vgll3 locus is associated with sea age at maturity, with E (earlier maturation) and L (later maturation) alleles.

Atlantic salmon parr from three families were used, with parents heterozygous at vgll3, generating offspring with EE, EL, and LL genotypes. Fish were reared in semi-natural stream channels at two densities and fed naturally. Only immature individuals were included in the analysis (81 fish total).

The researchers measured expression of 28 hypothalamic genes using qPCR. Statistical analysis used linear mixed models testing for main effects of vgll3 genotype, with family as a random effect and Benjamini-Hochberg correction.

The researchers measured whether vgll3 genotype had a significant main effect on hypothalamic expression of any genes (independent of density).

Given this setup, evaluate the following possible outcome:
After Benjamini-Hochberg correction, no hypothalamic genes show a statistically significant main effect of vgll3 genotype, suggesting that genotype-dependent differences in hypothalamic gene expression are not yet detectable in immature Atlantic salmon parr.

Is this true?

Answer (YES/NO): YES